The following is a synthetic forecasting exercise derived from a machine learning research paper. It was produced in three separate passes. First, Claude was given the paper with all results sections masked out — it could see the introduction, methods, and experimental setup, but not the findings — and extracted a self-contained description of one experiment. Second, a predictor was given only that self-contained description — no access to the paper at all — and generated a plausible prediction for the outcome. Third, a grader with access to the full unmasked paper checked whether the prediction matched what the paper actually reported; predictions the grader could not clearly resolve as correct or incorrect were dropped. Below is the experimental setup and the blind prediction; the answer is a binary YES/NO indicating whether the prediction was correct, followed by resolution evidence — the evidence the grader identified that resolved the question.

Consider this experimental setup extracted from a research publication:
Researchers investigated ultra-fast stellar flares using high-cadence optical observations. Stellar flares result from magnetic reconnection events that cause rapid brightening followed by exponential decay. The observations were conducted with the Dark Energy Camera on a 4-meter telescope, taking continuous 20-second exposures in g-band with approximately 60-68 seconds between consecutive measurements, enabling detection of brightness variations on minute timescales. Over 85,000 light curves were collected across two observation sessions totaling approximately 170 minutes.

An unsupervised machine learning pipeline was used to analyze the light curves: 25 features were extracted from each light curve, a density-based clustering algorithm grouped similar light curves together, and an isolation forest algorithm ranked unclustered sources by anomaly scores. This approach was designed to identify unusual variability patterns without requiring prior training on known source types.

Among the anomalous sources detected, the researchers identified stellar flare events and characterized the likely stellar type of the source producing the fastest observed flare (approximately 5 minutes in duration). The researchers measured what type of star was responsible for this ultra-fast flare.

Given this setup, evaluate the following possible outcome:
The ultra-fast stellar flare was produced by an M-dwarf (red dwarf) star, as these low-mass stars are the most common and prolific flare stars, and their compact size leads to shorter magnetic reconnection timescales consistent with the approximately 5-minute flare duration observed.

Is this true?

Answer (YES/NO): YES